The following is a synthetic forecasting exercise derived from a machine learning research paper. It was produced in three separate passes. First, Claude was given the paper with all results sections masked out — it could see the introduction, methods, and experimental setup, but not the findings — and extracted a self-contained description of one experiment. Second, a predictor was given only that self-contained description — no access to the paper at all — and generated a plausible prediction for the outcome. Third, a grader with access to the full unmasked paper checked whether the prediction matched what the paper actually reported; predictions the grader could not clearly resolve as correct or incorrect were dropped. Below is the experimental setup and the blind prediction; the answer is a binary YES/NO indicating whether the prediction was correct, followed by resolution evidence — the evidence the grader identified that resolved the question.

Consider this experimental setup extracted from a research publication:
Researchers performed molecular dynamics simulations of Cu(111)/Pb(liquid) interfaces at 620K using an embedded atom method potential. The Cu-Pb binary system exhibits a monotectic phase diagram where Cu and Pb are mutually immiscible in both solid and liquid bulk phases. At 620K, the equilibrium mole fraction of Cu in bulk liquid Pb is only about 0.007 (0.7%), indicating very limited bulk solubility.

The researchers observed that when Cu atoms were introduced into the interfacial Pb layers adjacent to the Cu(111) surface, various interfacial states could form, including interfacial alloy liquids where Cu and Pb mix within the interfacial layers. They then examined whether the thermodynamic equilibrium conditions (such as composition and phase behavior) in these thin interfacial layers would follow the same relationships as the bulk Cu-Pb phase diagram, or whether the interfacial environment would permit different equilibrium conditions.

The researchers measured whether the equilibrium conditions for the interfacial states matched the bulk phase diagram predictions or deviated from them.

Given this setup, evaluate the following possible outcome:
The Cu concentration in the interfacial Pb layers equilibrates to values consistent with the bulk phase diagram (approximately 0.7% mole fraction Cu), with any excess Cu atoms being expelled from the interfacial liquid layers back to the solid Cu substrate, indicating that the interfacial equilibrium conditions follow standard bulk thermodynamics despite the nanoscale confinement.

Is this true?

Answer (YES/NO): NO